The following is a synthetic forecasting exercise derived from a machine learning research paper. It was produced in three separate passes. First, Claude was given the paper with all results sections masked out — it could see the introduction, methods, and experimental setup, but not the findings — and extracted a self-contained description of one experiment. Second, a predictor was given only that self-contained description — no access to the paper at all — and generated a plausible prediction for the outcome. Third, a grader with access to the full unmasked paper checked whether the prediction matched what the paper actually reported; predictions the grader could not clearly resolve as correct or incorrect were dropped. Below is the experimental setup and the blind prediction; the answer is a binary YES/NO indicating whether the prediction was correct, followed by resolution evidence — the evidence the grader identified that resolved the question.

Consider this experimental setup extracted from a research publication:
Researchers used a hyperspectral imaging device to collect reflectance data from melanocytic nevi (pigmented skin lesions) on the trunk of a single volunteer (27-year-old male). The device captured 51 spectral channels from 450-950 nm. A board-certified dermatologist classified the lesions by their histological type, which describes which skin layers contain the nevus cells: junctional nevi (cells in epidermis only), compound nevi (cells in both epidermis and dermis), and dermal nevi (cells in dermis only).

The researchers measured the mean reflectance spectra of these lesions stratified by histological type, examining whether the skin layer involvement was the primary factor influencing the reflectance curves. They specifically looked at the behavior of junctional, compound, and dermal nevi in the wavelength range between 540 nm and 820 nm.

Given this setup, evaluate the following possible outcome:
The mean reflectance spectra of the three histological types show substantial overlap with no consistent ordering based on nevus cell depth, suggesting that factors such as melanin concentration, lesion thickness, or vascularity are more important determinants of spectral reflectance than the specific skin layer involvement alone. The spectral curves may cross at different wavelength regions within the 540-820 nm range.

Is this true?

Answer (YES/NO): YES